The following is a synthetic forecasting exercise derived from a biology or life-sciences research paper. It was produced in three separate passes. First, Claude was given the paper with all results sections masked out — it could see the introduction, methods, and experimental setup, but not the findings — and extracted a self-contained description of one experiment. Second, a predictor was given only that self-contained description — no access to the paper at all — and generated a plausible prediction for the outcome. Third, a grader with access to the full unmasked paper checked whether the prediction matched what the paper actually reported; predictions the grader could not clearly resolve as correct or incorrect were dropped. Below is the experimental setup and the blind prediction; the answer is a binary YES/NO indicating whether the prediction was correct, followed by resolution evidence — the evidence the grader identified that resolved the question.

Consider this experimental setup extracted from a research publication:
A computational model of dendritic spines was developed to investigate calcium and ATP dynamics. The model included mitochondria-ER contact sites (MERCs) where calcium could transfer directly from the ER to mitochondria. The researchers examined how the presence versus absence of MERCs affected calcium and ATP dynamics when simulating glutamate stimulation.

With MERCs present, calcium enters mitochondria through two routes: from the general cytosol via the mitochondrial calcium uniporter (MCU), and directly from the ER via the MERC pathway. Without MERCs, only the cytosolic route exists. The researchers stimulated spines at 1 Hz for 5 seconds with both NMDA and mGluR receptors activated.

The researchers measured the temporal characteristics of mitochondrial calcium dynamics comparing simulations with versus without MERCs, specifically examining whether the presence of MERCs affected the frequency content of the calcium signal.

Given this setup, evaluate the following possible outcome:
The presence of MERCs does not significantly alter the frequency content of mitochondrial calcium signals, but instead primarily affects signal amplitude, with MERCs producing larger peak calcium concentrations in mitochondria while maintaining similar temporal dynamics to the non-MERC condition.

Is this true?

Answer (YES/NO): NO